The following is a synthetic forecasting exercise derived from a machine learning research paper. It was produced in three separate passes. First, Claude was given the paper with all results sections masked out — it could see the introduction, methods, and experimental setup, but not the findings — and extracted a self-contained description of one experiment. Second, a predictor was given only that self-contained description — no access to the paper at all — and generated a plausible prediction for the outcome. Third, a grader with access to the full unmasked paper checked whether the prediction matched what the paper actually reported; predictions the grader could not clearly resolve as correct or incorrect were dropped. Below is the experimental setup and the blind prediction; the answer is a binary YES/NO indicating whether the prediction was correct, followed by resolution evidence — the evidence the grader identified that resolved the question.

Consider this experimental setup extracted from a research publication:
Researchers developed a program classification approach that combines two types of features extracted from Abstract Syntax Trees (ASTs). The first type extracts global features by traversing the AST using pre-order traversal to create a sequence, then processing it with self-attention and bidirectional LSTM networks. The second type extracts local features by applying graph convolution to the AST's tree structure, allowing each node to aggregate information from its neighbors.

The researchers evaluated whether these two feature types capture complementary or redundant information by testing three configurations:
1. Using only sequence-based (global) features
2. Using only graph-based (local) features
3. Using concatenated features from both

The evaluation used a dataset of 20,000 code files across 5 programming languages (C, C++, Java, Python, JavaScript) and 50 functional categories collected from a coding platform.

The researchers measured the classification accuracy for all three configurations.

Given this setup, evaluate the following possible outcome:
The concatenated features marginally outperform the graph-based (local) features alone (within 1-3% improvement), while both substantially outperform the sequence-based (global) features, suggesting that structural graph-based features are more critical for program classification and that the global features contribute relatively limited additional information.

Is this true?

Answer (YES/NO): NO